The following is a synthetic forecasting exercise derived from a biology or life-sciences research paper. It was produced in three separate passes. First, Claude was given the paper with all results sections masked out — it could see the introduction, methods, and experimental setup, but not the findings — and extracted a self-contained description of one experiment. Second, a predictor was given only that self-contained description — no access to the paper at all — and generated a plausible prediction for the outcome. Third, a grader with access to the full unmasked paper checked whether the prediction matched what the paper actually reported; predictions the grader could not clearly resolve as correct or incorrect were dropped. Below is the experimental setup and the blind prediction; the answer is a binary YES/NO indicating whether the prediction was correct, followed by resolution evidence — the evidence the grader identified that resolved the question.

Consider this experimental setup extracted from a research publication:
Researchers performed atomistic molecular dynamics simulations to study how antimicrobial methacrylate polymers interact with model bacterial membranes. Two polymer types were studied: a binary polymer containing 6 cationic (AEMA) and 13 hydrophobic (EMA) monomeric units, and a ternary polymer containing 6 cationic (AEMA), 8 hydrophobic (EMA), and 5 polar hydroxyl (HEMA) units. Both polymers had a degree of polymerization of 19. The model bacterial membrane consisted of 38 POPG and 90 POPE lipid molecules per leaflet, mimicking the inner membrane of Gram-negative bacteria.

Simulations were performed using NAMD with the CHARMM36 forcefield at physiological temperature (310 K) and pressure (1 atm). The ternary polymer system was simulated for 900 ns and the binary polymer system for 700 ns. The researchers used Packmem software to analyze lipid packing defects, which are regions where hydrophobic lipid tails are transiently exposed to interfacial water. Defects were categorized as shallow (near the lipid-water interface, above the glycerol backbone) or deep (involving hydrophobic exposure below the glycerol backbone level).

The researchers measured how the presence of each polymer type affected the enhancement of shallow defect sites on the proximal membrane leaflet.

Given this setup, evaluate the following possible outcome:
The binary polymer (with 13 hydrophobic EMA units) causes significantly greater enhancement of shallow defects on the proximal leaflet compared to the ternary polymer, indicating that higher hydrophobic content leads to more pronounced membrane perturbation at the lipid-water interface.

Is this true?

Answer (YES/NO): NO